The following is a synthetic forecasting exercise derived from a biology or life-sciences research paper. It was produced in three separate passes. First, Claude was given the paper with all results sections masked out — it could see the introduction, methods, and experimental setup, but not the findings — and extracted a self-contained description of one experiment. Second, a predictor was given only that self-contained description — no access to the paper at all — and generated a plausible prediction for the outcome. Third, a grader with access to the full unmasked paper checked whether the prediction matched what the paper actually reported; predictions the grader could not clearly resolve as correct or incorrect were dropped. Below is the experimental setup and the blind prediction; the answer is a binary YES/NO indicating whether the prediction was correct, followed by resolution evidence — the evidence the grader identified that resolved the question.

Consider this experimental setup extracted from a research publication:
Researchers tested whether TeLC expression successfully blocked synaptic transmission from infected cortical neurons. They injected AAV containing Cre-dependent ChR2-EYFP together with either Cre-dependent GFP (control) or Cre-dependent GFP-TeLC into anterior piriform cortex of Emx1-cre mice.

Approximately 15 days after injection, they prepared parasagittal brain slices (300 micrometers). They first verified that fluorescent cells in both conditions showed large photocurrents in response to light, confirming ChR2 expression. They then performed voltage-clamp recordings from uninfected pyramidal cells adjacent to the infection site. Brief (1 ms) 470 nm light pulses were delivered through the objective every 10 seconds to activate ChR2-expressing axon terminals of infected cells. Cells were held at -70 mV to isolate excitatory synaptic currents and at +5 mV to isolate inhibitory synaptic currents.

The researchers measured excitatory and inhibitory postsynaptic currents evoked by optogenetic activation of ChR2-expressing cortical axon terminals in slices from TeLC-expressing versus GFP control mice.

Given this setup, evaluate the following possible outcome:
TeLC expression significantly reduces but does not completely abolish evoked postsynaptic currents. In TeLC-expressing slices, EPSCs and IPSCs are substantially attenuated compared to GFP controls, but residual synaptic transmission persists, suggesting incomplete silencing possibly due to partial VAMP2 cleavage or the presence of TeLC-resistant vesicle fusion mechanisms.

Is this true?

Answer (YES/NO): NO